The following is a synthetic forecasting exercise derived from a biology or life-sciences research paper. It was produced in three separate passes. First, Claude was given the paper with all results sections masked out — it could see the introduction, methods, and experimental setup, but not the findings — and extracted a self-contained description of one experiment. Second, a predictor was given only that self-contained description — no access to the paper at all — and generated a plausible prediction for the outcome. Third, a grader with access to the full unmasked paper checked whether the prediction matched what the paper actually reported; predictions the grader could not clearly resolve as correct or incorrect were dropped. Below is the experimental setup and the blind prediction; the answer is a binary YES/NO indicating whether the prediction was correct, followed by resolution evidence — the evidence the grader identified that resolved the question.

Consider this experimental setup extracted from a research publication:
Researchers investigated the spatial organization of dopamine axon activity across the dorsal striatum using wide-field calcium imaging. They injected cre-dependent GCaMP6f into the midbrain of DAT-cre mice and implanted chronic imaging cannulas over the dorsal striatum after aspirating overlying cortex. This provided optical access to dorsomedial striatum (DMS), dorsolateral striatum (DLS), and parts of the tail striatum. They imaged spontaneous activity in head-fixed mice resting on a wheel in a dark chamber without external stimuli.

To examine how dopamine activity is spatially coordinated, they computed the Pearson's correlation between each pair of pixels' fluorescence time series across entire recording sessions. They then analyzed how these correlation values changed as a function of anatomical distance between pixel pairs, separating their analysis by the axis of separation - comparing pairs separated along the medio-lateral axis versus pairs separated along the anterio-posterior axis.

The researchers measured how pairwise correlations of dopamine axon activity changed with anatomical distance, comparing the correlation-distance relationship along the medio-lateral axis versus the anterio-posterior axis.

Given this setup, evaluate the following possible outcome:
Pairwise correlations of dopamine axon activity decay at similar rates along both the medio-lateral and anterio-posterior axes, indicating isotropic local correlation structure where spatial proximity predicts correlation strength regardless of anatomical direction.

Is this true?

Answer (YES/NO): NO